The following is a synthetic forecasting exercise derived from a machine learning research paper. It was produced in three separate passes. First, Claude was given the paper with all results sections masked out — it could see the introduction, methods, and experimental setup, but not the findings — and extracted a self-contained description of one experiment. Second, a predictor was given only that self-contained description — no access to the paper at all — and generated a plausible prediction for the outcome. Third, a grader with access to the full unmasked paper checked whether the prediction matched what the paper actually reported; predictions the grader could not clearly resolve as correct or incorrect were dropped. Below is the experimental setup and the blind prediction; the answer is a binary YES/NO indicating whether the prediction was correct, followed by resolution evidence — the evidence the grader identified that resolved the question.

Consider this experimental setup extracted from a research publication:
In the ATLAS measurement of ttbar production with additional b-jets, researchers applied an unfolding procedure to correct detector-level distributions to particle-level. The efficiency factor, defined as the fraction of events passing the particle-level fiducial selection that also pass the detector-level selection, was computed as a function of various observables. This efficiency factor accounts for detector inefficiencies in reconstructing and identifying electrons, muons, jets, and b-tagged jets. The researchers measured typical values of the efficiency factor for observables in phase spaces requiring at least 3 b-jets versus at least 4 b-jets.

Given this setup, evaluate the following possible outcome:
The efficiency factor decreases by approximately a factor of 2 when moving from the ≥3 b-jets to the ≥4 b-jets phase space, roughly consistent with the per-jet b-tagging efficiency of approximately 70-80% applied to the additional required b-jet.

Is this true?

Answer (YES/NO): NO